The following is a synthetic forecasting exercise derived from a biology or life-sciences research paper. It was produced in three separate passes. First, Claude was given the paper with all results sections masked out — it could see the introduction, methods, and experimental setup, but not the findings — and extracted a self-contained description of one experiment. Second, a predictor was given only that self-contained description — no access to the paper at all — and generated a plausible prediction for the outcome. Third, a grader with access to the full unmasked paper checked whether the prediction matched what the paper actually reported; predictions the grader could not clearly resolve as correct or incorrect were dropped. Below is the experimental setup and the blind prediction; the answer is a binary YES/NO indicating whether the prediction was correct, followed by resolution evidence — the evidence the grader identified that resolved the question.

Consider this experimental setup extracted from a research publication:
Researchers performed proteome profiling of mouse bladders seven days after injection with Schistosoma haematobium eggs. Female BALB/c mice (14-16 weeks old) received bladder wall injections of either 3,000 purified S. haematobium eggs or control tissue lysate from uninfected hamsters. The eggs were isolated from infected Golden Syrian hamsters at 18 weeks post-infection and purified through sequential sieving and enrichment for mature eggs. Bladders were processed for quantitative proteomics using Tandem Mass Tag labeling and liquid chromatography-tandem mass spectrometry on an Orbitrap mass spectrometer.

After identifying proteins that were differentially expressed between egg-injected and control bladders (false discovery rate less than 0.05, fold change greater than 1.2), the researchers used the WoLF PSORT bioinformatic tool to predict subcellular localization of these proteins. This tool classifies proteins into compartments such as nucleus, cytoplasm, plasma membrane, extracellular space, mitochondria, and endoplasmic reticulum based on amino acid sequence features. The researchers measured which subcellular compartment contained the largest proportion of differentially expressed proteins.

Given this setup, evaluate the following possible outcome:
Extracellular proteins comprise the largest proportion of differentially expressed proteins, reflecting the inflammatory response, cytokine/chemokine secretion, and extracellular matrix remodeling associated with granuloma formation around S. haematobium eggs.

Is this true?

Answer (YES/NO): NO